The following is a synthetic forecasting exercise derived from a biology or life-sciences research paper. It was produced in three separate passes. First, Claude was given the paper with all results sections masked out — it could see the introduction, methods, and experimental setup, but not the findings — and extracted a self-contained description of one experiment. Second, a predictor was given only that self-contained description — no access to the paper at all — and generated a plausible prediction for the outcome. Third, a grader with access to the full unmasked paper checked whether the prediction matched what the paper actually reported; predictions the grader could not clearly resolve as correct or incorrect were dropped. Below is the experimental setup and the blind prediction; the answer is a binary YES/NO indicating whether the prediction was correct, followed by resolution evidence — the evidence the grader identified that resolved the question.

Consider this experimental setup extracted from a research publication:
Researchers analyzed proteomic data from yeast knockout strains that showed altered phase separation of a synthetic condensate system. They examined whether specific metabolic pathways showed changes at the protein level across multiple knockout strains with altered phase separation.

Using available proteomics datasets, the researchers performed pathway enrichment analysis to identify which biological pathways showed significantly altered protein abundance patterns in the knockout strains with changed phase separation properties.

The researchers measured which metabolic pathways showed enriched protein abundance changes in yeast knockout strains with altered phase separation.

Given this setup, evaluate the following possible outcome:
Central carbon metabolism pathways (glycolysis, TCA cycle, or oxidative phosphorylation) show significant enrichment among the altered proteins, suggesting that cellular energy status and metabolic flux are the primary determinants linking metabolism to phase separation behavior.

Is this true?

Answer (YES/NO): NO